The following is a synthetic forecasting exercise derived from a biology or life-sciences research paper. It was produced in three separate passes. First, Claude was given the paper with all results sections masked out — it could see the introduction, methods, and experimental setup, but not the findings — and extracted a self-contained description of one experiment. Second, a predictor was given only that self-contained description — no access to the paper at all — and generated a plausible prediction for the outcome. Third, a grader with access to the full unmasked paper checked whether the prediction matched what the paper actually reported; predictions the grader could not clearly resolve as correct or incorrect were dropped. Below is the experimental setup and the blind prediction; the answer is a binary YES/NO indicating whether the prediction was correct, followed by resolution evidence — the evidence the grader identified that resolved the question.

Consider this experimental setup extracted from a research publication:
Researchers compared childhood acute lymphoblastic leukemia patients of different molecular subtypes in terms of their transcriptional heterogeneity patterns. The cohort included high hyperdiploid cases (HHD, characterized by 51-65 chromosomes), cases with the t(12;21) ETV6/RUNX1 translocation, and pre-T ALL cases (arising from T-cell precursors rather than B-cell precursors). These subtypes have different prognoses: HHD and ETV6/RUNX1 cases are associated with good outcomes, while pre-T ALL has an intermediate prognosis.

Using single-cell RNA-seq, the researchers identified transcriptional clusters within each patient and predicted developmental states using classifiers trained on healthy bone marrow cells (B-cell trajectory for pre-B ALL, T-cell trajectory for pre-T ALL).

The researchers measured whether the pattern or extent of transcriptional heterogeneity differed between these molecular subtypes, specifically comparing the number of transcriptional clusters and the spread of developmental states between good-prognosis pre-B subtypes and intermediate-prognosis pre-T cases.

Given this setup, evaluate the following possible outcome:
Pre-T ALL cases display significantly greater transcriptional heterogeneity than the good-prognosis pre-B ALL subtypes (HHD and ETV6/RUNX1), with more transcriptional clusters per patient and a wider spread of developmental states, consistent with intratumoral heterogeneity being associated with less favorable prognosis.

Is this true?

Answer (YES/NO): NO